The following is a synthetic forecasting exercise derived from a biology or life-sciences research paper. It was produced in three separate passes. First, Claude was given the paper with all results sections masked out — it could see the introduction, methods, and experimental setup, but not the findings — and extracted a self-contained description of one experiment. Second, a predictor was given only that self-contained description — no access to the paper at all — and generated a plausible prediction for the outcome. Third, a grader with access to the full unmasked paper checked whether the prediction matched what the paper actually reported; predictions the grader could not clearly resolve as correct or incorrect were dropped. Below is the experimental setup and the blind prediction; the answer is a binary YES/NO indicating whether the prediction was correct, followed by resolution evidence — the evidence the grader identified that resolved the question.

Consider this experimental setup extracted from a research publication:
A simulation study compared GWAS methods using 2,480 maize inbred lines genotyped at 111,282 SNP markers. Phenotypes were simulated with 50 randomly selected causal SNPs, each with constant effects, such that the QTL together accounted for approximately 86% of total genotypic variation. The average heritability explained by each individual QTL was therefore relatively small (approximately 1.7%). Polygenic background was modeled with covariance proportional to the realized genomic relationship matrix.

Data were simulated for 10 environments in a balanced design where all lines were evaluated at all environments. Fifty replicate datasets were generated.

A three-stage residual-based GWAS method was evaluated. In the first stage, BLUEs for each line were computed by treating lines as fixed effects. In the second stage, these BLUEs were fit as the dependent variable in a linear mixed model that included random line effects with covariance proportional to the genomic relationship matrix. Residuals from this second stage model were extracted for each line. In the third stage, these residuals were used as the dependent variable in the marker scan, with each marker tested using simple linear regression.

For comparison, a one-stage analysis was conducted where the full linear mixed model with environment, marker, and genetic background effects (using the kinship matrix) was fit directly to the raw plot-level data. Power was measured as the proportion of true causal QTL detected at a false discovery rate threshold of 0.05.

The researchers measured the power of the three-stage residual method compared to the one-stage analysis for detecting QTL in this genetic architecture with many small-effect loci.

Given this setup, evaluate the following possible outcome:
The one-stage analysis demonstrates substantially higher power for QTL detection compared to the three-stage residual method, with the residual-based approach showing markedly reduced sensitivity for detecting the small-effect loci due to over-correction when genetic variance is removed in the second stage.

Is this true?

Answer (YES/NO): YES